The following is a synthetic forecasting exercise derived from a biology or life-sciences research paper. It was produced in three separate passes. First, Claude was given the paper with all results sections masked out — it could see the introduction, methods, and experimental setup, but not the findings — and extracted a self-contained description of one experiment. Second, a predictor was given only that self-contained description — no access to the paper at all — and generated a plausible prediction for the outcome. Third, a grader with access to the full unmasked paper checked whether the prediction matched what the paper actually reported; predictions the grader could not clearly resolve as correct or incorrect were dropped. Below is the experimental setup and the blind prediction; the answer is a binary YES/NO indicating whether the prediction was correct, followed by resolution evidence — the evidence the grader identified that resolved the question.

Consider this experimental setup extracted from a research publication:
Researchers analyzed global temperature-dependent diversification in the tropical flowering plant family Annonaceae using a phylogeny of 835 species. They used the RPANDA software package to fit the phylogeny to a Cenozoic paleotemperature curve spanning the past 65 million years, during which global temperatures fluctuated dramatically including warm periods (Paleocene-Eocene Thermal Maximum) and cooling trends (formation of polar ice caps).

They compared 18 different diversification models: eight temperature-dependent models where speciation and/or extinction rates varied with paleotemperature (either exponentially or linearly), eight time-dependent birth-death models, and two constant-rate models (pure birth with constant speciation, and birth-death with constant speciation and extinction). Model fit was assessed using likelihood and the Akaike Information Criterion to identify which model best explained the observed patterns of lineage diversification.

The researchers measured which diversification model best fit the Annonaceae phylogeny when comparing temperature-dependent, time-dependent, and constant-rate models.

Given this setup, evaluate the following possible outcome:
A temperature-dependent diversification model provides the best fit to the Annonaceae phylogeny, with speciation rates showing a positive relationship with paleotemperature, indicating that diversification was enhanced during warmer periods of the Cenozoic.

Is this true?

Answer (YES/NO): YES